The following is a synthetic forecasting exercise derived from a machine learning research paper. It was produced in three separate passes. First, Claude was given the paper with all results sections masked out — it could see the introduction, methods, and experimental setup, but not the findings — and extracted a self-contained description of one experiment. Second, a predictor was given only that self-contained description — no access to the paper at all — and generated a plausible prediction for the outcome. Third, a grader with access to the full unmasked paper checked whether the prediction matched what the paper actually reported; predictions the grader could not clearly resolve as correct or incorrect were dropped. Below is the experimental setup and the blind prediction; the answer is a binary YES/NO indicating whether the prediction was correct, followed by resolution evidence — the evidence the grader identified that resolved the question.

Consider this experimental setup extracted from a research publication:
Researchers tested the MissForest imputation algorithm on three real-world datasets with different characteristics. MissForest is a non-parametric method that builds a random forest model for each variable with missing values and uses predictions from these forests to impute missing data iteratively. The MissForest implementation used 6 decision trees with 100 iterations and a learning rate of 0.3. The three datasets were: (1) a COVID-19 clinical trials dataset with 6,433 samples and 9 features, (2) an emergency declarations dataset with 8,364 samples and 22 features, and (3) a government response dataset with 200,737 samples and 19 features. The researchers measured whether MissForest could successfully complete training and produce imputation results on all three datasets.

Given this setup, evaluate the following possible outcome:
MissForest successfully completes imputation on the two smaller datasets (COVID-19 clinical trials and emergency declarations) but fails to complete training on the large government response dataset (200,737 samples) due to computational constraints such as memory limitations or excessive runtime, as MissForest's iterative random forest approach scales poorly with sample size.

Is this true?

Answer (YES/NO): YES